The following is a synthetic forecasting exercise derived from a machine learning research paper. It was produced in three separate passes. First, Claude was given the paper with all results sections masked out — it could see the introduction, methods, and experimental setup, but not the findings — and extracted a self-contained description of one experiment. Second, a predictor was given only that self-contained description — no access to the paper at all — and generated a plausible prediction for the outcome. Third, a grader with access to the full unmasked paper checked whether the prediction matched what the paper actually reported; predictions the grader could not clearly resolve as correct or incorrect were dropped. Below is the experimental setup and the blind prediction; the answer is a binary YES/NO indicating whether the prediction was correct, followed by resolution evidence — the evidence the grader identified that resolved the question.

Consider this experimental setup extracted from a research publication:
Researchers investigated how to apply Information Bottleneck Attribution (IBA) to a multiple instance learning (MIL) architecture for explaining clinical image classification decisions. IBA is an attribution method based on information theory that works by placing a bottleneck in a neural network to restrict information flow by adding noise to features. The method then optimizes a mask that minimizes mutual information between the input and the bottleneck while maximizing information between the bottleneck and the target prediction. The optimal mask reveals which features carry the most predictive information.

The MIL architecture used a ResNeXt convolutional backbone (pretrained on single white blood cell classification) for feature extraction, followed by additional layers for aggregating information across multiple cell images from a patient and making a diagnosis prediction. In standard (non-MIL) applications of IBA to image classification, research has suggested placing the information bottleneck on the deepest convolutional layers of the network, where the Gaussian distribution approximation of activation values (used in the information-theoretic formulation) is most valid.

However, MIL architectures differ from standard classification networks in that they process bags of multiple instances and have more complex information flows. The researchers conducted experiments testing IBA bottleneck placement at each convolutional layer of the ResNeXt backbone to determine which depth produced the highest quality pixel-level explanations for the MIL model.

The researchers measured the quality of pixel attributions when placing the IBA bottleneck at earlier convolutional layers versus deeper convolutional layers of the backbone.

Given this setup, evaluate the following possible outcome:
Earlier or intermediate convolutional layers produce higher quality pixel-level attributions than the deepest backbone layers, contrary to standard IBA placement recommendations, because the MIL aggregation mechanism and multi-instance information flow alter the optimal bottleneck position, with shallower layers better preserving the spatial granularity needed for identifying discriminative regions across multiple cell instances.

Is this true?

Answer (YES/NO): YES